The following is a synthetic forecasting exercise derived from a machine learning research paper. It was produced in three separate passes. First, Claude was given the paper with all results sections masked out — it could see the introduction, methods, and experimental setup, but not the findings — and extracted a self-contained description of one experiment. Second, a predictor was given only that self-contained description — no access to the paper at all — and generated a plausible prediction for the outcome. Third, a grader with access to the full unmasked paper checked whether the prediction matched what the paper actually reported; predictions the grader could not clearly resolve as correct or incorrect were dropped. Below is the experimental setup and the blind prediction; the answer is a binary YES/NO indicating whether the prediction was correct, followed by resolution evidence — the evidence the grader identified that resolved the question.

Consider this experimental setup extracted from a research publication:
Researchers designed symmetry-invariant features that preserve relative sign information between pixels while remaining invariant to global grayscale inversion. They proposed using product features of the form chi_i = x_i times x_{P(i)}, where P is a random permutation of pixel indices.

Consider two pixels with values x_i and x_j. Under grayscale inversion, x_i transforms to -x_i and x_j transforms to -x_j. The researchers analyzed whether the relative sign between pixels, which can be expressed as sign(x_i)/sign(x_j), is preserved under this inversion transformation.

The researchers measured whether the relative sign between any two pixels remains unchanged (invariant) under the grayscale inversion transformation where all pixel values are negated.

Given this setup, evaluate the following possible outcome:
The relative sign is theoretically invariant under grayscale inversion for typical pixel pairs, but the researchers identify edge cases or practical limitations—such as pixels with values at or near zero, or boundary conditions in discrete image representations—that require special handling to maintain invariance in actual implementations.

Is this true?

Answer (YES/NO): NO